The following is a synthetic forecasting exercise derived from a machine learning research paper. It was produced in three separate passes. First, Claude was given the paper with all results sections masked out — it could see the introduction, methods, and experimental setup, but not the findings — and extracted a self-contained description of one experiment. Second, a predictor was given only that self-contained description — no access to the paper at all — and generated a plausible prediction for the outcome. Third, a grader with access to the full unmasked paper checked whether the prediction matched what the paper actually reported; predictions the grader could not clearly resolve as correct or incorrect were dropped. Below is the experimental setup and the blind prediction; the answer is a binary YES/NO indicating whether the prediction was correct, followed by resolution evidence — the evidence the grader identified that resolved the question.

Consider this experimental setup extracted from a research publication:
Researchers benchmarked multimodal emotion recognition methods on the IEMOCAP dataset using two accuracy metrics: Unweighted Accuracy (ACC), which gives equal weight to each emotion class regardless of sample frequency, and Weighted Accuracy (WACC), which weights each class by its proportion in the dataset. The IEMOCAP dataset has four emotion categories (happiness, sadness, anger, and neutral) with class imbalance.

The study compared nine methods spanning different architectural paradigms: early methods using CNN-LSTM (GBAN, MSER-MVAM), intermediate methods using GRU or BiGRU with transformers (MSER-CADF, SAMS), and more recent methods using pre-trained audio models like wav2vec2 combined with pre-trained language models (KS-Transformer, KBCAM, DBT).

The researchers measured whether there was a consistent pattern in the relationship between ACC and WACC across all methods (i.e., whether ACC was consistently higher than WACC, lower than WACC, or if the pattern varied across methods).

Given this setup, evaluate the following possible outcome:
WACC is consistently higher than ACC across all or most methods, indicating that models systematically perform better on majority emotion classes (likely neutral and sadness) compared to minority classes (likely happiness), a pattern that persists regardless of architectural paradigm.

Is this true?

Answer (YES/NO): NO